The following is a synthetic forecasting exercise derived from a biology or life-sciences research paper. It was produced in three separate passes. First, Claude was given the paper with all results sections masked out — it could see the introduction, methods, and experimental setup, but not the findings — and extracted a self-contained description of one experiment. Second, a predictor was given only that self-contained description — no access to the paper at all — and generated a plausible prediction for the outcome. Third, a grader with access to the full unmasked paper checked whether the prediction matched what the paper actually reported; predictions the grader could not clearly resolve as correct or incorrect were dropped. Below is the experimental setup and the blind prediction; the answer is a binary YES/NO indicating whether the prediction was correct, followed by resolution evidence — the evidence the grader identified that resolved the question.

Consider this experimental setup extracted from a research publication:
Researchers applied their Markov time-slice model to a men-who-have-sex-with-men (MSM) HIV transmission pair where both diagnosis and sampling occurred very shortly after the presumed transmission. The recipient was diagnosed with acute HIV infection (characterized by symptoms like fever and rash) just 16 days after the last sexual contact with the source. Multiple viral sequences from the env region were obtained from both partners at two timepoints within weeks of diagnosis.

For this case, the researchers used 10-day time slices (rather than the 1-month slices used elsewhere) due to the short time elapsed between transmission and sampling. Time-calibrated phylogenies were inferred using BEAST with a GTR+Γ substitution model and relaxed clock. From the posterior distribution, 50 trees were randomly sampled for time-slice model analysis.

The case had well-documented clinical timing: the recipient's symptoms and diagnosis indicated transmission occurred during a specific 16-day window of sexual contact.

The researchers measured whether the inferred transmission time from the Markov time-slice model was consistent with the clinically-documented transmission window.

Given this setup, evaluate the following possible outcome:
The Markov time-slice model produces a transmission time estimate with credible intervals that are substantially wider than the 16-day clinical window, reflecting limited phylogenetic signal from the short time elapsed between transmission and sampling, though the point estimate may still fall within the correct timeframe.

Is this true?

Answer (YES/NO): YES